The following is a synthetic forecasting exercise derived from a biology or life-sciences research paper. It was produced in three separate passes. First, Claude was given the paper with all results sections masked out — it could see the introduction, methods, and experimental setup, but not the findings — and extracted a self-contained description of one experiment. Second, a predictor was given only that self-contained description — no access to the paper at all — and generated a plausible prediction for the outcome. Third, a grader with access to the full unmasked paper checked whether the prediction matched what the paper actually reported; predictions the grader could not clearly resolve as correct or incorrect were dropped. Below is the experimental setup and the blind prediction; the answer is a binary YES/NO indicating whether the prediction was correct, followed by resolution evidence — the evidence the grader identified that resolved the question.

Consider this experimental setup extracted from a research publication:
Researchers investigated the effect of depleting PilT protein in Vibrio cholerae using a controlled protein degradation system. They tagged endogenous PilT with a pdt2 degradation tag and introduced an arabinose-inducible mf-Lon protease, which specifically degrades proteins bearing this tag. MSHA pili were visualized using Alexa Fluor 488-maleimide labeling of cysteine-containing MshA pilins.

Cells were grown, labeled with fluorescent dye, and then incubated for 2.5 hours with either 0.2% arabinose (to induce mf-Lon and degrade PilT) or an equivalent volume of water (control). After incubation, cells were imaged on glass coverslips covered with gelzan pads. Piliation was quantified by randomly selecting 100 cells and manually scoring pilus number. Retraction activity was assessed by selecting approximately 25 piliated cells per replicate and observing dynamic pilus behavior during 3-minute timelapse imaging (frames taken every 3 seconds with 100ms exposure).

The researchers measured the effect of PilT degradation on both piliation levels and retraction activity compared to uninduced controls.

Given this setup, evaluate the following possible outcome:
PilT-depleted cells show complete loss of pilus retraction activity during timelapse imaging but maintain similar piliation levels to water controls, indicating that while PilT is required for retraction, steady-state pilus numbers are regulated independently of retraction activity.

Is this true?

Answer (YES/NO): NO